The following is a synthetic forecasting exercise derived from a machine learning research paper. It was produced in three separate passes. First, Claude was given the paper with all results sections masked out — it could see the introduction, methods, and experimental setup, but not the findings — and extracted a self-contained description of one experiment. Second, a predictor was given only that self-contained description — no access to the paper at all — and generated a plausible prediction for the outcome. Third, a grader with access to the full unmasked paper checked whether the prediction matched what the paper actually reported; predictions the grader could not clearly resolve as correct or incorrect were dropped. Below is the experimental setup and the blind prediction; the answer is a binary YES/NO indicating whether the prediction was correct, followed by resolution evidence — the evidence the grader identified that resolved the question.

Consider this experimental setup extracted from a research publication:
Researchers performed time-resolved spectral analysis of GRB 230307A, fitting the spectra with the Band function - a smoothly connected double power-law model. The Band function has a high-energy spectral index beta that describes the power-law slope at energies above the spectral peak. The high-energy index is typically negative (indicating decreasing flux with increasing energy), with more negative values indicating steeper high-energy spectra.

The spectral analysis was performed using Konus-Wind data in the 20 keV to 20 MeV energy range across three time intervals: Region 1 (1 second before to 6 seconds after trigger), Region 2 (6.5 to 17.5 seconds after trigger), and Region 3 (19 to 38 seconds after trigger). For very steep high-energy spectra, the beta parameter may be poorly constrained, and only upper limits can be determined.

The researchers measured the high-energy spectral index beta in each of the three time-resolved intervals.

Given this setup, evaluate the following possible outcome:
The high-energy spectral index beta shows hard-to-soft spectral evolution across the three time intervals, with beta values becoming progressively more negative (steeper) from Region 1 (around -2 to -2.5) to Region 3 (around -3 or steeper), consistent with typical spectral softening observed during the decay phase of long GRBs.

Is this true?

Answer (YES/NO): NO